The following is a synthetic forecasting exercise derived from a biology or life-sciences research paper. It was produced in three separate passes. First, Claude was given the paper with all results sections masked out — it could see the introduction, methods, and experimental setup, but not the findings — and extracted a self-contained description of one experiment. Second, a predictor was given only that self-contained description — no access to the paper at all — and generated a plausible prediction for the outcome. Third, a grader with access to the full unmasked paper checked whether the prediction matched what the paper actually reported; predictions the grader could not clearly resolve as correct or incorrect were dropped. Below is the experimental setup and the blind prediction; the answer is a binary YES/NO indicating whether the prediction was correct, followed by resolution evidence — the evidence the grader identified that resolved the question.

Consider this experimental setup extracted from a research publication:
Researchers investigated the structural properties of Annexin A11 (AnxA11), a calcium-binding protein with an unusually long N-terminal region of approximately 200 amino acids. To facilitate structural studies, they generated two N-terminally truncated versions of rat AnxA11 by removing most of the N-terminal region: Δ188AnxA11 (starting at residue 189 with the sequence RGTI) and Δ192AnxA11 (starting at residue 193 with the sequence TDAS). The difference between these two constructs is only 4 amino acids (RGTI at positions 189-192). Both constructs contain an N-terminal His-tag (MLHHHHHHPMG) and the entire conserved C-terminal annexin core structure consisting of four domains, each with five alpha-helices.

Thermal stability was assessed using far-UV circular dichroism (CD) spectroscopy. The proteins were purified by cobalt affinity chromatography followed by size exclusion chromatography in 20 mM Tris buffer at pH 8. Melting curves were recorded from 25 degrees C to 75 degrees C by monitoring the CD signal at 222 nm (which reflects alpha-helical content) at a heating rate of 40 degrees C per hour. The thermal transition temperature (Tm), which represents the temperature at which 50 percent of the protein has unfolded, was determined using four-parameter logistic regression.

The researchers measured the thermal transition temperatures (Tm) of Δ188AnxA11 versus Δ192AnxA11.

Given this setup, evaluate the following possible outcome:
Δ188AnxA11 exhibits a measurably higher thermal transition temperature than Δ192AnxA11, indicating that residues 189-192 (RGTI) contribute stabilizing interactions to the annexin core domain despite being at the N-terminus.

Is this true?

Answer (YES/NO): YES